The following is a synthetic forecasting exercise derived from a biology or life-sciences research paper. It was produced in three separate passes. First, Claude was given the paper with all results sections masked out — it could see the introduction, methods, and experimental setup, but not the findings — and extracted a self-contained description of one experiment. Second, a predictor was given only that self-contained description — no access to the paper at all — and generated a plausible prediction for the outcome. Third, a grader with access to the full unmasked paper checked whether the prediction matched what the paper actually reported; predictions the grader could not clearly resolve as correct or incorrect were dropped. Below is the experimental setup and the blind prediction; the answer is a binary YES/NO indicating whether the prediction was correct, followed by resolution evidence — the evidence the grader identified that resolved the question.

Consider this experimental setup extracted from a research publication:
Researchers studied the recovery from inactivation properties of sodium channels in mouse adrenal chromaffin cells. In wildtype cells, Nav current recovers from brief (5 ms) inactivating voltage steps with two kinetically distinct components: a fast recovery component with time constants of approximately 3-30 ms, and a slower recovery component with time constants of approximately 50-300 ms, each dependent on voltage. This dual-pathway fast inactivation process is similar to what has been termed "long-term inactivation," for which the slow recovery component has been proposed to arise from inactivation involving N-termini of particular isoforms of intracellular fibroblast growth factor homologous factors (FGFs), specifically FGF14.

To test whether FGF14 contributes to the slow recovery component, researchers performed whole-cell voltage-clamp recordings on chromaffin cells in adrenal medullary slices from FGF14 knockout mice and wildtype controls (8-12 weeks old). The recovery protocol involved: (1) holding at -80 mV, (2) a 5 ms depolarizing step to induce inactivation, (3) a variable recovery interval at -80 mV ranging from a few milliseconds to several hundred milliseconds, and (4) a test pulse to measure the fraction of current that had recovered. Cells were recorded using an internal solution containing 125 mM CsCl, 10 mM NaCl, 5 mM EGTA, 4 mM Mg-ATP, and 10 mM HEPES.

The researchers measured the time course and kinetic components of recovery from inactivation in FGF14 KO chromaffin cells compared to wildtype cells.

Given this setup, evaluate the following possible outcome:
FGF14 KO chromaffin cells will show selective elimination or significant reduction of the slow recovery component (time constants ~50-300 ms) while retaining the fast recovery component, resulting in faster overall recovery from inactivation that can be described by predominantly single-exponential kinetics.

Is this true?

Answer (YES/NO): YES